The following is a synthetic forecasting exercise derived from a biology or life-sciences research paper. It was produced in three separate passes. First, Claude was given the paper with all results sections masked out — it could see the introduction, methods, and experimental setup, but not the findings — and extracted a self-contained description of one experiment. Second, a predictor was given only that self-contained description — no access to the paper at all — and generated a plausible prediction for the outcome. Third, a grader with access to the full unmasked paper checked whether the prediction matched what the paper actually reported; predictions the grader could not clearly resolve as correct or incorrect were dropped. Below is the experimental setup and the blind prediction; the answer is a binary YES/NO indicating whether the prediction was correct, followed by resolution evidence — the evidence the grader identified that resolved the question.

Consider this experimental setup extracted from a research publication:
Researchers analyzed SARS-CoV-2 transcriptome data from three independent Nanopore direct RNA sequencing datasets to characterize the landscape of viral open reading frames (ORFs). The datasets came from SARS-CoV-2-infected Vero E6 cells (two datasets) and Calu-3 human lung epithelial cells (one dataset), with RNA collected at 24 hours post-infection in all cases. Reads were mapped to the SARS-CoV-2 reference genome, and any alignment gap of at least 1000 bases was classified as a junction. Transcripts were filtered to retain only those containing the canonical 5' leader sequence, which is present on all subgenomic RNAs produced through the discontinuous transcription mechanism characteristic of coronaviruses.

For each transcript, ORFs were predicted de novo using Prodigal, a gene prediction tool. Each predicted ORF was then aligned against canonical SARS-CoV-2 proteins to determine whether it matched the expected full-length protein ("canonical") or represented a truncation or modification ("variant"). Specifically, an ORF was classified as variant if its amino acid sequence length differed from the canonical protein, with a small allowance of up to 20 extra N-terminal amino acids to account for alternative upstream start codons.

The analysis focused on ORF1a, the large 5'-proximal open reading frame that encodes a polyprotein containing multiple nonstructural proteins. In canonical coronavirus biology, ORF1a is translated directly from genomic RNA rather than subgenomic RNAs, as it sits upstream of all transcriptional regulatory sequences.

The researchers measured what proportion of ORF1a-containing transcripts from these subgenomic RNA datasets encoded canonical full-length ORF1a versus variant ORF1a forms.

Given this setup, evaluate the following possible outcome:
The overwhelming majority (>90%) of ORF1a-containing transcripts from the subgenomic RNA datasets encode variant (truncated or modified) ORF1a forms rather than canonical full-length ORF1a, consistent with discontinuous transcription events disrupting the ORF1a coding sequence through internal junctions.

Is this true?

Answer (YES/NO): YES